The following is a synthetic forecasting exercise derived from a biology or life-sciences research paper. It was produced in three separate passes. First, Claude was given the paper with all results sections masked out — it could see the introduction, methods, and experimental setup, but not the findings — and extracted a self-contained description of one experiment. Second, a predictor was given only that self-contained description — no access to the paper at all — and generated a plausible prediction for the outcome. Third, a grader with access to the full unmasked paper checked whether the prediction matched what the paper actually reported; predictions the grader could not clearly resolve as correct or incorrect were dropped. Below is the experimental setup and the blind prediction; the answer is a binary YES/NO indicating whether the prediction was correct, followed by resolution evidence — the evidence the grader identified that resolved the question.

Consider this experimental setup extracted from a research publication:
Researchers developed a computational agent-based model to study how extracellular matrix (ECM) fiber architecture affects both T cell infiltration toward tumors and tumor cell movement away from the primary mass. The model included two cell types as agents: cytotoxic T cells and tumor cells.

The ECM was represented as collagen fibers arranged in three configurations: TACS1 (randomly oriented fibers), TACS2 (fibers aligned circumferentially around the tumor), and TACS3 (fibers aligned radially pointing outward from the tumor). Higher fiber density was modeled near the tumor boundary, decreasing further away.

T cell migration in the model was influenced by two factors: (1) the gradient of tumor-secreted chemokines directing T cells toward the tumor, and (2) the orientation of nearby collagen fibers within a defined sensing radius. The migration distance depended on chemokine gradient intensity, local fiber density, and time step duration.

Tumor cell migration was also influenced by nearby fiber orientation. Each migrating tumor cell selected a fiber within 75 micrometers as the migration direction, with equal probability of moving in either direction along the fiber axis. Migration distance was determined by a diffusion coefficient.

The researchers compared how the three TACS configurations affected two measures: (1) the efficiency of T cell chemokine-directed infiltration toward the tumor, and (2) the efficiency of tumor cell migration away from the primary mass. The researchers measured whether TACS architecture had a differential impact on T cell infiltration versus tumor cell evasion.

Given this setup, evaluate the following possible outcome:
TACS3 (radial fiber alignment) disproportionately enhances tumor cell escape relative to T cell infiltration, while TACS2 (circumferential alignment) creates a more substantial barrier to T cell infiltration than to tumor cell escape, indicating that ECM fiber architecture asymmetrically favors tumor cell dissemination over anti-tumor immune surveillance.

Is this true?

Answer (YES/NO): NO